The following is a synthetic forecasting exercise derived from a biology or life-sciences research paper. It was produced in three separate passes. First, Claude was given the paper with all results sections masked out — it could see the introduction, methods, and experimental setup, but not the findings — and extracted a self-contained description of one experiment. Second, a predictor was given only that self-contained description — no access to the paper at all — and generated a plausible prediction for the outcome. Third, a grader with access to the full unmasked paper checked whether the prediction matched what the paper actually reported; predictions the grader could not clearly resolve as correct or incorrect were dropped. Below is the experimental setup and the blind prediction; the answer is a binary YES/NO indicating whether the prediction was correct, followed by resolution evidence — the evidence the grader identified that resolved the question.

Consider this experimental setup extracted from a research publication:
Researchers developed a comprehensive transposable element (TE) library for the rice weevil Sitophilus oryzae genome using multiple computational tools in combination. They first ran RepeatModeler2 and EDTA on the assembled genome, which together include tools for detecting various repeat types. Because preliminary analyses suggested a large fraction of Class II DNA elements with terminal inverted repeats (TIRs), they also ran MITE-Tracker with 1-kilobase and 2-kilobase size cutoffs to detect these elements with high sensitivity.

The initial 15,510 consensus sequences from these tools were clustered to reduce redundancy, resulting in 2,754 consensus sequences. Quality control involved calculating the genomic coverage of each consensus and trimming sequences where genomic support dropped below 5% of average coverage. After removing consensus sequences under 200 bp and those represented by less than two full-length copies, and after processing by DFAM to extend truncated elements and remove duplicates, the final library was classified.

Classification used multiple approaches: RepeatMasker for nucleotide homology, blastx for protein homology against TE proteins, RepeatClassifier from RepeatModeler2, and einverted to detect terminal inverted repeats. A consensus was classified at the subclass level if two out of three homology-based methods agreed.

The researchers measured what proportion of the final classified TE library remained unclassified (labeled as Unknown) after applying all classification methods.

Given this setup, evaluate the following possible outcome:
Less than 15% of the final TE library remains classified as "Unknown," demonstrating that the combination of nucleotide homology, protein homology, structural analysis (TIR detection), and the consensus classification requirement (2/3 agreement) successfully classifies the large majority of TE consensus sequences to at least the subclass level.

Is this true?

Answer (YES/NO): NO